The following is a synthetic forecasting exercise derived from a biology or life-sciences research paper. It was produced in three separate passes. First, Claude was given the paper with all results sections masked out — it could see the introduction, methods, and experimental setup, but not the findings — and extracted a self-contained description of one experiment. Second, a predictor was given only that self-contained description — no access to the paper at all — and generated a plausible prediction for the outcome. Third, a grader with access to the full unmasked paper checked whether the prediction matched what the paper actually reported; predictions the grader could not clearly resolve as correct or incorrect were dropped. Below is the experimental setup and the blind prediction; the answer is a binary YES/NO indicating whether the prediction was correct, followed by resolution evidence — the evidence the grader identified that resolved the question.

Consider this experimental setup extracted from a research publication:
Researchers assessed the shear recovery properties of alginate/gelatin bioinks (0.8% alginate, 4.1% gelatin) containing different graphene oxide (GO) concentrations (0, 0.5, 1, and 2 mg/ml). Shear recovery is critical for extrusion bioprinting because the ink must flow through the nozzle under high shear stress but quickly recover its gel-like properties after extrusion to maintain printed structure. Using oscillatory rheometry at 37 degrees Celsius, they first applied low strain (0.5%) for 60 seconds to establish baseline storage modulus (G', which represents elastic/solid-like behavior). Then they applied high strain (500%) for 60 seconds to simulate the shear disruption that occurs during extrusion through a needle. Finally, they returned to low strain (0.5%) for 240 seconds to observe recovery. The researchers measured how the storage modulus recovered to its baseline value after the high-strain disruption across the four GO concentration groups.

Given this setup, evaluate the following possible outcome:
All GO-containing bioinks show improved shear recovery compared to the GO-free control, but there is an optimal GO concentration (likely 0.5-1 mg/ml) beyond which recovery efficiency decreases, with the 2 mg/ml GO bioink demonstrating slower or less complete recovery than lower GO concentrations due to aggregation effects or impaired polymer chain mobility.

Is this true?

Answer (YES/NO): YES